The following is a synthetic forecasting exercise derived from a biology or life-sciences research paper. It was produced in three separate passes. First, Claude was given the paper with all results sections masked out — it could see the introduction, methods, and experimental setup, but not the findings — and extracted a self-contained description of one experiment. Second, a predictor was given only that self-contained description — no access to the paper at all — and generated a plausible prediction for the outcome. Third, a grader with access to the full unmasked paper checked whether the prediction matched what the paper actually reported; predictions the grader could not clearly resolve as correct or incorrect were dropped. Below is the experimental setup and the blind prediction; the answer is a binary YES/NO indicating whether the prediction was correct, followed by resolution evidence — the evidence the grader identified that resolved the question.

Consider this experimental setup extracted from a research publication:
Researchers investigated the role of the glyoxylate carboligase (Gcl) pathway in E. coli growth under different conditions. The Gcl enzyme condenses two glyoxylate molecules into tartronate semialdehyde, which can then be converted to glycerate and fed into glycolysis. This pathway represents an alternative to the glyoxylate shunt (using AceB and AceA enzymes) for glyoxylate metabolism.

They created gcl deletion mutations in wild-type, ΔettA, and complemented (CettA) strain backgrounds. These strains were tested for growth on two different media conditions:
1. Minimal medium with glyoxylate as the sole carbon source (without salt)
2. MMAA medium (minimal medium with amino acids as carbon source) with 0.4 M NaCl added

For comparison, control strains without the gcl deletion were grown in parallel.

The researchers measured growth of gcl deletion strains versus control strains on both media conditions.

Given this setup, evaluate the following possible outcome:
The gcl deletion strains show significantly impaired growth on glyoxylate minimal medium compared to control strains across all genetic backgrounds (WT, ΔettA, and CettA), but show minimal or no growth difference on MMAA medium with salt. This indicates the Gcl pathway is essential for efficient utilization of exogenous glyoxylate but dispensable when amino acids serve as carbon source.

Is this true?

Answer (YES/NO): NO